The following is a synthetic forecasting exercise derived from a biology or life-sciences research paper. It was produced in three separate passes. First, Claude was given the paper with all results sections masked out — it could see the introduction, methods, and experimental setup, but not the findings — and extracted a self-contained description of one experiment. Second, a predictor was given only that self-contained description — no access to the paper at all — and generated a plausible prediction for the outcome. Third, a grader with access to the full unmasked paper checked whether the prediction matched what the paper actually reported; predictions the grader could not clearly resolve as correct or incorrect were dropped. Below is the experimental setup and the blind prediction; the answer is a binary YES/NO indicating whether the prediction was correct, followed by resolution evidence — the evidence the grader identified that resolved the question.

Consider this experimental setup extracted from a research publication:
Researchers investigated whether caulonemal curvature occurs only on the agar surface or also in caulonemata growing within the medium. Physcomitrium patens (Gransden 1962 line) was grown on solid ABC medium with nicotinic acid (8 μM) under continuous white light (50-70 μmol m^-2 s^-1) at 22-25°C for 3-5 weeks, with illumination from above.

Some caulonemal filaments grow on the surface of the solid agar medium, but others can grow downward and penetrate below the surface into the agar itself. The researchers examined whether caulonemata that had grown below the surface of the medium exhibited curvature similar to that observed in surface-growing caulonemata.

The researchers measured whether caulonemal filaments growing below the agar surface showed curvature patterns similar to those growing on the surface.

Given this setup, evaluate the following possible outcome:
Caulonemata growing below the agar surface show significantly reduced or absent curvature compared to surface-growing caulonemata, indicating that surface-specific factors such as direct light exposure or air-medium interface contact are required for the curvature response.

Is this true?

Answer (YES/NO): NO